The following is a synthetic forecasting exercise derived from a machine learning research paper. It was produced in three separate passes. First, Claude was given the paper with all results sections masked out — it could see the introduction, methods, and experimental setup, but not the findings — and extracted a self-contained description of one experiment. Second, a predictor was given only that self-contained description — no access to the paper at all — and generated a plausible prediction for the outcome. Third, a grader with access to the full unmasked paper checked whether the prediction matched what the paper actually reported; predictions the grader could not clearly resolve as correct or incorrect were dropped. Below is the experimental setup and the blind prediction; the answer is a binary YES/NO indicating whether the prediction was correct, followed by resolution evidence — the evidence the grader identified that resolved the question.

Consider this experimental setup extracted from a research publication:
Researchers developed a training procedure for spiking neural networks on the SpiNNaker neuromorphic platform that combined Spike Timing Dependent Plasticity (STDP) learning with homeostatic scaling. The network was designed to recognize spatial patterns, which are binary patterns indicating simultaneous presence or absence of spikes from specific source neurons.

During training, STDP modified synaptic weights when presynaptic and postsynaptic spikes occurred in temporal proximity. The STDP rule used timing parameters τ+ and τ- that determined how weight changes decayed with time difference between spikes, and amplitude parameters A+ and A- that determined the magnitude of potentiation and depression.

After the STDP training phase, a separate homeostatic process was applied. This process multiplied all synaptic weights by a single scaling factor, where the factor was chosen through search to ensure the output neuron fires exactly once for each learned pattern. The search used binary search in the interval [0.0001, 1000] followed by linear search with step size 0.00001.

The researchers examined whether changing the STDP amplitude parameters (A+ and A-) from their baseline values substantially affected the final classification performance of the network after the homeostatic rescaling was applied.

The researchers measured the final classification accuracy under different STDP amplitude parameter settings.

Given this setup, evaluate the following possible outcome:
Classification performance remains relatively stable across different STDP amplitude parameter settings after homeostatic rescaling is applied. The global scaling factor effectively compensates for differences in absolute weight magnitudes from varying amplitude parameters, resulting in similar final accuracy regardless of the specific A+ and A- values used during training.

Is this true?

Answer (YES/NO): YES